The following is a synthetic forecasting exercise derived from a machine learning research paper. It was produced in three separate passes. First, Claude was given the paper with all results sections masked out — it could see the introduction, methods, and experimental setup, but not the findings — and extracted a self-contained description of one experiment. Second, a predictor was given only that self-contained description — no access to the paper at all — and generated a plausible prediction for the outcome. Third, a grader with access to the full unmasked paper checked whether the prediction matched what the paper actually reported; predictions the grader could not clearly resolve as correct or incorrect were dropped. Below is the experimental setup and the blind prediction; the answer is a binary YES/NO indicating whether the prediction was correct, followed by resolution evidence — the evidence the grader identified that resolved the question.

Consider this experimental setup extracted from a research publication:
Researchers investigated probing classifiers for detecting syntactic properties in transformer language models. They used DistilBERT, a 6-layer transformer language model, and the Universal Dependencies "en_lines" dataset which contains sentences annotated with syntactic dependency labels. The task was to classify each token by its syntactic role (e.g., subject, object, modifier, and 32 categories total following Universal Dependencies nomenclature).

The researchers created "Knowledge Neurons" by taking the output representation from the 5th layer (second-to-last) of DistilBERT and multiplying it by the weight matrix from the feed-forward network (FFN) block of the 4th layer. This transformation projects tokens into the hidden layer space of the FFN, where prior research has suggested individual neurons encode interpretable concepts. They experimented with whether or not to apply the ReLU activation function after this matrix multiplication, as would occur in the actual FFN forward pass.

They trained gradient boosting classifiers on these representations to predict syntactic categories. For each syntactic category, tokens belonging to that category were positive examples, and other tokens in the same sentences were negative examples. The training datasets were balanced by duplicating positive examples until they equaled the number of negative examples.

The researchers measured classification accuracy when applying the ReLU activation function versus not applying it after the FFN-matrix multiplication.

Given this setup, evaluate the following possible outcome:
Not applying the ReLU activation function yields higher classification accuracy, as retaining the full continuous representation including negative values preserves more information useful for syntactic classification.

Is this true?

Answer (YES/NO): YES